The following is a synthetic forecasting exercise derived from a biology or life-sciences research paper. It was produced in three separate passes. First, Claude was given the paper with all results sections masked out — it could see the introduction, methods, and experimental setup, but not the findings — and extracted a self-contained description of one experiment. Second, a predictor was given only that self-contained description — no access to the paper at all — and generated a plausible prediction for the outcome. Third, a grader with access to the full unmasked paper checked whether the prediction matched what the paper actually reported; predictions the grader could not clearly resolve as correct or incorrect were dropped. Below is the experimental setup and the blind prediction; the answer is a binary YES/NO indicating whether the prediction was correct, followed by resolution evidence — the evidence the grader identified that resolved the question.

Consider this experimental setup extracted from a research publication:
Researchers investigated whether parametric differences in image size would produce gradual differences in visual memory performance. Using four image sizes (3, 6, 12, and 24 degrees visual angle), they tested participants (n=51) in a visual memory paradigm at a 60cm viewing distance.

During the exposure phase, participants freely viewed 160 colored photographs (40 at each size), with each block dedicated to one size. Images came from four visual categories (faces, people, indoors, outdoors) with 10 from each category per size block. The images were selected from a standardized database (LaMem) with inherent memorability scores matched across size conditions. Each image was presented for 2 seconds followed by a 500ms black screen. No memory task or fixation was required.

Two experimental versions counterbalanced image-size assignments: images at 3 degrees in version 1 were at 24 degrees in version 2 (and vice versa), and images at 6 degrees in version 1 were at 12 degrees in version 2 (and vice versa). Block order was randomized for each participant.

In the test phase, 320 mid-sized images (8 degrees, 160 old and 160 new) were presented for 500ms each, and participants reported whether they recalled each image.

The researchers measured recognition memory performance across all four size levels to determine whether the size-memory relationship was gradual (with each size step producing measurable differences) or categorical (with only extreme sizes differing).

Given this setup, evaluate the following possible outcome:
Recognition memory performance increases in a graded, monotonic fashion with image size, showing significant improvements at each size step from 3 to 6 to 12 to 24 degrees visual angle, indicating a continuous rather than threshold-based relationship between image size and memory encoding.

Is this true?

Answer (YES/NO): NO